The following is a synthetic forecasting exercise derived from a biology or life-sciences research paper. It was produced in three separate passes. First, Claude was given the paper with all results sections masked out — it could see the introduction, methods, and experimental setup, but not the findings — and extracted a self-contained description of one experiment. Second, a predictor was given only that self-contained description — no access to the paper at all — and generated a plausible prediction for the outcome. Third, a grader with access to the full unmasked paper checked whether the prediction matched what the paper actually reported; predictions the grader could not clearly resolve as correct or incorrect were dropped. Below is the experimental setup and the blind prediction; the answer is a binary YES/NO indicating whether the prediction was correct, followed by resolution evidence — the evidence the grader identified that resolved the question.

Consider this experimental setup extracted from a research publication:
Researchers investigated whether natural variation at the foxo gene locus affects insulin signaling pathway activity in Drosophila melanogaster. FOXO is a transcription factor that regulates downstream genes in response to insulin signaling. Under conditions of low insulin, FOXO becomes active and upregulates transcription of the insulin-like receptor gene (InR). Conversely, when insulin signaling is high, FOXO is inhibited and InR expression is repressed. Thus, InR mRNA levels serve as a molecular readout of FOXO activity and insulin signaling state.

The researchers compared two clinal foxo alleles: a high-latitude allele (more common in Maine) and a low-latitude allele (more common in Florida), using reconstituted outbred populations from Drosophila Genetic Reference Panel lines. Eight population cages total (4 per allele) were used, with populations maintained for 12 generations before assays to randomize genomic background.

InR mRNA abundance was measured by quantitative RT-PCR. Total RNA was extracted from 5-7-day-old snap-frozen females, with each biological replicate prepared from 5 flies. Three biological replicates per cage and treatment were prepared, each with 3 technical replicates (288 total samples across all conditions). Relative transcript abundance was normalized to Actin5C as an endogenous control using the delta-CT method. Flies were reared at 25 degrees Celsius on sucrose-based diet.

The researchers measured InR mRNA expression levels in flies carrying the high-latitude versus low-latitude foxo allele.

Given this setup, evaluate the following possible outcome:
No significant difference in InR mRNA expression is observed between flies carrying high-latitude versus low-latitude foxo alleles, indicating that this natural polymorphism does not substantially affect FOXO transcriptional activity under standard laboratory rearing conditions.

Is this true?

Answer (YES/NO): NO